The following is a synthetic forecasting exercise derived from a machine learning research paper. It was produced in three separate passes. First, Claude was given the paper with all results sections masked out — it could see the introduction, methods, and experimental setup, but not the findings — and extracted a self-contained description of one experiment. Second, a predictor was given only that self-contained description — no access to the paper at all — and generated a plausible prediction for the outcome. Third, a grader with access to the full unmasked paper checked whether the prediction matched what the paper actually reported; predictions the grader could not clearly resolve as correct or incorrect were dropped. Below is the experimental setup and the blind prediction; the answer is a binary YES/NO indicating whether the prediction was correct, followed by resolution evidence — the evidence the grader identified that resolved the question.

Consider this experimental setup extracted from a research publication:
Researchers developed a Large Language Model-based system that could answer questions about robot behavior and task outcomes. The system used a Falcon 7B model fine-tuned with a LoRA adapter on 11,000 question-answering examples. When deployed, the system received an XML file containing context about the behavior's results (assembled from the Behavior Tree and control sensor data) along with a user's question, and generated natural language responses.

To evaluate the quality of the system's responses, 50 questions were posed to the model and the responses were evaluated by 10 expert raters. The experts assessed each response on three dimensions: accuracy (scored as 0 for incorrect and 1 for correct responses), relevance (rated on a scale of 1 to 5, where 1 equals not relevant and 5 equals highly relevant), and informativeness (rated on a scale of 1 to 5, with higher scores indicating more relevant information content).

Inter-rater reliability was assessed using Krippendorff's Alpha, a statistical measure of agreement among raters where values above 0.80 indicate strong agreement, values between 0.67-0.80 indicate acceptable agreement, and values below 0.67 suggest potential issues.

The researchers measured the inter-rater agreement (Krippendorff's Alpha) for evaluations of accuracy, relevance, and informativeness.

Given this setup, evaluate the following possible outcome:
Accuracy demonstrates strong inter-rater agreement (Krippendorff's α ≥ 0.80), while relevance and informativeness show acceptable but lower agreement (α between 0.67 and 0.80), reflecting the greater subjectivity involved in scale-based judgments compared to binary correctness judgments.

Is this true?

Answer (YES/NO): YES